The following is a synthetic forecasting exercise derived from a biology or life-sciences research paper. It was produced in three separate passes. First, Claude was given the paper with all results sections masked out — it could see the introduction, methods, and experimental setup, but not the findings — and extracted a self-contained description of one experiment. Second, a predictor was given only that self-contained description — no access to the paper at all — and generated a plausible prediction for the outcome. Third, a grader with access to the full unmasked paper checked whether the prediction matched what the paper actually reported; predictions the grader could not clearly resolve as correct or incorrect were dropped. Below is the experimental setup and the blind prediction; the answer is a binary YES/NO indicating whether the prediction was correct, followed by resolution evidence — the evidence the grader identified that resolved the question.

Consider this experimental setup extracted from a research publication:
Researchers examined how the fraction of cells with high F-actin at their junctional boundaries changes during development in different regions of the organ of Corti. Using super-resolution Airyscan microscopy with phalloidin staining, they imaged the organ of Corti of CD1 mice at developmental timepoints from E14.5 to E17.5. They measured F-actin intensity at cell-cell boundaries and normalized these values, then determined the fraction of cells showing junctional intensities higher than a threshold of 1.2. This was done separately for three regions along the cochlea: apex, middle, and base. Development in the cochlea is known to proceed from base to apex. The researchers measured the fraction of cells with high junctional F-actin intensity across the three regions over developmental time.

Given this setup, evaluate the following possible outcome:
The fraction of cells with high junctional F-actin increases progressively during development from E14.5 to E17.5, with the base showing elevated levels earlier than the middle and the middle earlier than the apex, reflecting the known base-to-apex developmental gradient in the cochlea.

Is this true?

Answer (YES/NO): YES